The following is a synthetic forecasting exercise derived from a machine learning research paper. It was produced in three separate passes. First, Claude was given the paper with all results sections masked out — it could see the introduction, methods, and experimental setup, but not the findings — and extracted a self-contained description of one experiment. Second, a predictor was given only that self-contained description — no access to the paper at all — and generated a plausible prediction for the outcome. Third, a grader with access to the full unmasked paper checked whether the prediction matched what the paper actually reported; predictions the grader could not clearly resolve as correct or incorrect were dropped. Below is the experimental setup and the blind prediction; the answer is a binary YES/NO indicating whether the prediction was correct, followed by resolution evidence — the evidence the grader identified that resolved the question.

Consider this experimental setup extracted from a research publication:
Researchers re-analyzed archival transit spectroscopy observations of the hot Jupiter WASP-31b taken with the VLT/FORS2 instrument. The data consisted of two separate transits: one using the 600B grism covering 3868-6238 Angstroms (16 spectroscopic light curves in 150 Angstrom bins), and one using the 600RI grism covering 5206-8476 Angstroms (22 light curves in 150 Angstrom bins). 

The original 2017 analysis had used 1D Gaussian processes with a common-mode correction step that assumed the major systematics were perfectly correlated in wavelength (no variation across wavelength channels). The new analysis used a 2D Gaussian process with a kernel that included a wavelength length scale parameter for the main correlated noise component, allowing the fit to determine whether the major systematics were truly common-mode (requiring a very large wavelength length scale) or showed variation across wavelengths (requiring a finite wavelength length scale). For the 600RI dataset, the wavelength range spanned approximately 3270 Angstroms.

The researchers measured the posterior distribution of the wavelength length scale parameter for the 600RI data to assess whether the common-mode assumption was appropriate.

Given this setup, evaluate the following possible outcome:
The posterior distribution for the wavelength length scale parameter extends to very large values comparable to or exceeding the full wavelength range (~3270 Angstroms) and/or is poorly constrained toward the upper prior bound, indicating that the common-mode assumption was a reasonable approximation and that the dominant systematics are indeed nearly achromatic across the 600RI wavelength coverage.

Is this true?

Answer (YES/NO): NO